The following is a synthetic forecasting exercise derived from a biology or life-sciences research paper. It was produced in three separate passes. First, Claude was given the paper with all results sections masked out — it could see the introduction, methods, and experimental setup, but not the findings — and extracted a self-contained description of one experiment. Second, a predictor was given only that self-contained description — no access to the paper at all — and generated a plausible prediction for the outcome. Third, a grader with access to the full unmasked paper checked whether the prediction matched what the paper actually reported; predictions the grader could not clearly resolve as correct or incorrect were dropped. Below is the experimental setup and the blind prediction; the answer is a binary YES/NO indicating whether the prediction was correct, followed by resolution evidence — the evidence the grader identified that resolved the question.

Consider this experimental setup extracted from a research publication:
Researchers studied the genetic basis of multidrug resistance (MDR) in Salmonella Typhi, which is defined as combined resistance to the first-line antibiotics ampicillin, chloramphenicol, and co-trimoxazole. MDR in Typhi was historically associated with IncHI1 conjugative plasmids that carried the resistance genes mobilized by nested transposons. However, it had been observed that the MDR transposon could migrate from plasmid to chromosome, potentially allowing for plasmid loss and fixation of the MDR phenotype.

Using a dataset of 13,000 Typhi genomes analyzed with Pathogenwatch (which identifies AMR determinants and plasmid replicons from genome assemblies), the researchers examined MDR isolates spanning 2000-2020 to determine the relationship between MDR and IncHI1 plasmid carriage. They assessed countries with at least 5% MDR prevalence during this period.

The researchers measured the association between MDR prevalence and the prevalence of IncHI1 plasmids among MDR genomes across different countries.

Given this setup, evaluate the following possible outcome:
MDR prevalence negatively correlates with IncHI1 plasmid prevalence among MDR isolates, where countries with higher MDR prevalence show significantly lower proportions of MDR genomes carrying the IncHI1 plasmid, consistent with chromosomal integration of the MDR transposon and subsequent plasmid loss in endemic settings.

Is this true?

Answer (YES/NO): YES